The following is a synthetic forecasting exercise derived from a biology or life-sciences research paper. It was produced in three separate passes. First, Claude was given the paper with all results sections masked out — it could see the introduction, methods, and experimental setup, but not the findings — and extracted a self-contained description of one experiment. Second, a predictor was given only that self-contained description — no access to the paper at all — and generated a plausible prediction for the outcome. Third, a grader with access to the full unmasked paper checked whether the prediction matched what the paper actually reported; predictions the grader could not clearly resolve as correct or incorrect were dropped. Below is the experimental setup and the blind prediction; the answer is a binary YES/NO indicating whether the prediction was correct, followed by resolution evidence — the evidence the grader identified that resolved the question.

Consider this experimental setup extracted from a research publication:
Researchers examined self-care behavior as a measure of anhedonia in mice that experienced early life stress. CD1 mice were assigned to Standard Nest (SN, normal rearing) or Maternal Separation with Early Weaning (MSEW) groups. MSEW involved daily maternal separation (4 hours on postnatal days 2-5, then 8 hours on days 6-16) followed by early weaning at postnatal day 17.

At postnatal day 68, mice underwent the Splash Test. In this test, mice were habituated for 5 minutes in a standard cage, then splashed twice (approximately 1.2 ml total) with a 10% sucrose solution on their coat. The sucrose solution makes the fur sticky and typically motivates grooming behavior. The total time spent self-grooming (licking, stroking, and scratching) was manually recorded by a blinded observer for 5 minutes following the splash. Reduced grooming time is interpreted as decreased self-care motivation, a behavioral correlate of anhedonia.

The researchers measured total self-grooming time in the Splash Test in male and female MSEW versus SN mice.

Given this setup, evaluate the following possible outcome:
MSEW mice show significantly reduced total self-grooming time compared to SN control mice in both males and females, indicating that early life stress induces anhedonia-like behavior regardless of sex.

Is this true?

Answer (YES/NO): YES